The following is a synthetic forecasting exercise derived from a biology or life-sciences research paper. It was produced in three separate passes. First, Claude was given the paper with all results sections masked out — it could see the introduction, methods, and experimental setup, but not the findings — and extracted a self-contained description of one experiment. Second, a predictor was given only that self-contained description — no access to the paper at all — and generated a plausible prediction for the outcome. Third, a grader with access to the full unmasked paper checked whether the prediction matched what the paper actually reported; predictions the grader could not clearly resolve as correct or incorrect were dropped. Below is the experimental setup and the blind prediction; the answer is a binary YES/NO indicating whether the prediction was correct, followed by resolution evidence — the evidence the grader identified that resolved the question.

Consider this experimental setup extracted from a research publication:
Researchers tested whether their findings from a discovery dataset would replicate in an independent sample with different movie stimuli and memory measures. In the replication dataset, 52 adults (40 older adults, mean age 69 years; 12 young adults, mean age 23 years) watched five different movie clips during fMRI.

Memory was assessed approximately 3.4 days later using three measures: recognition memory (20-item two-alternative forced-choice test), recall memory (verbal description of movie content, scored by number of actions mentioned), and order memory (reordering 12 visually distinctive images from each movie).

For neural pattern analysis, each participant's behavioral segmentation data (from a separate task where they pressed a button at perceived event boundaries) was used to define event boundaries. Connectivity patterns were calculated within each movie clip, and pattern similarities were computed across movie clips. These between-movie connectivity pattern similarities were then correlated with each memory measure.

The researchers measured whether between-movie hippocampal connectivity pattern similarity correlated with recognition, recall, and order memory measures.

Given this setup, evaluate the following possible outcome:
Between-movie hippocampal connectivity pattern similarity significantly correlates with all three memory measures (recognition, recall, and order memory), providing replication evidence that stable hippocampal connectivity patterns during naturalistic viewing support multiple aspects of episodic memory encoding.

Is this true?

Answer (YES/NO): NO